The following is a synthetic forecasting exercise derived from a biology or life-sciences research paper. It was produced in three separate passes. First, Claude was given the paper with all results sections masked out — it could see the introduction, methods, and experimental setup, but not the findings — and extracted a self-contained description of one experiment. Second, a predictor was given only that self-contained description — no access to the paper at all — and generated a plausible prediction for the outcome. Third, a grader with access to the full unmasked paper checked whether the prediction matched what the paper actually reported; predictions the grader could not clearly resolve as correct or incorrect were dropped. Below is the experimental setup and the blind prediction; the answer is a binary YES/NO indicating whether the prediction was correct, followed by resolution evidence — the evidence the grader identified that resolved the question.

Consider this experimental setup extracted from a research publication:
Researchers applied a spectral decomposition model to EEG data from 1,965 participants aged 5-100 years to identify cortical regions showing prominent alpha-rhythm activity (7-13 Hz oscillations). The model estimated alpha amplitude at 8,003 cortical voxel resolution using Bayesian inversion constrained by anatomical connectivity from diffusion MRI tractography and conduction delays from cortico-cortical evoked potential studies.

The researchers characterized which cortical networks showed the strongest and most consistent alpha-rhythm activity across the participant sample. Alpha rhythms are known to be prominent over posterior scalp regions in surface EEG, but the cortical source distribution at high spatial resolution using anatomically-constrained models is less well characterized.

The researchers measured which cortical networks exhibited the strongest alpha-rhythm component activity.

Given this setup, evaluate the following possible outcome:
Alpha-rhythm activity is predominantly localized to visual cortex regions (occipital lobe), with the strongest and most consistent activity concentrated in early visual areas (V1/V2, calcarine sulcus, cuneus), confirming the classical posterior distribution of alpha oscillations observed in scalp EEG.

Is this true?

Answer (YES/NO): NO